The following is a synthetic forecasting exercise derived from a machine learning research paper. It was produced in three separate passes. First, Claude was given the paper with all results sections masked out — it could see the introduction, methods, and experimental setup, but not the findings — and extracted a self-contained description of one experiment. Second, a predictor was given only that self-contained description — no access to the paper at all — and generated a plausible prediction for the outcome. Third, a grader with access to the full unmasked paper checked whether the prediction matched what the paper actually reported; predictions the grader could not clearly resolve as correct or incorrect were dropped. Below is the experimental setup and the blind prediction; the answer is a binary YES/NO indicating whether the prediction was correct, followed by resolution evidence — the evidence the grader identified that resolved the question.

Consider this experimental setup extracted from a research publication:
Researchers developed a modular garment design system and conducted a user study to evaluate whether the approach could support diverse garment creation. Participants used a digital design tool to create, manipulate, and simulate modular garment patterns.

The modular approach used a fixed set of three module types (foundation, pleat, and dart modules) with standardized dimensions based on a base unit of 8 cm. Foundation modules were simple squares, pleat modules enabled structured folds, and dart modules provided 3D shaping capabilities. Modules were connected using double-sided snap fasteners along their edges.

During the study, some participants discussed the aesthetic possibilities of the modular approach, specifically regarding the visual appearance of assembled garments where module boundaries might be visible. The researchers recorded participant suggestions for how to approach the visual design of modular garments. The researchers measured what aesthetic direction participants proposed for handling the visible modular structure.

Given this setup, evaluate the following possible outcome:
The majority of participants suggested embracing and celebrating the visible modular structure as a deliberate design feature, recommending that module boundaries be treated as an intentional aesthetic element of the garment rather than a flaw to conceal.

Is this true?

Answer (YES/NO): NO